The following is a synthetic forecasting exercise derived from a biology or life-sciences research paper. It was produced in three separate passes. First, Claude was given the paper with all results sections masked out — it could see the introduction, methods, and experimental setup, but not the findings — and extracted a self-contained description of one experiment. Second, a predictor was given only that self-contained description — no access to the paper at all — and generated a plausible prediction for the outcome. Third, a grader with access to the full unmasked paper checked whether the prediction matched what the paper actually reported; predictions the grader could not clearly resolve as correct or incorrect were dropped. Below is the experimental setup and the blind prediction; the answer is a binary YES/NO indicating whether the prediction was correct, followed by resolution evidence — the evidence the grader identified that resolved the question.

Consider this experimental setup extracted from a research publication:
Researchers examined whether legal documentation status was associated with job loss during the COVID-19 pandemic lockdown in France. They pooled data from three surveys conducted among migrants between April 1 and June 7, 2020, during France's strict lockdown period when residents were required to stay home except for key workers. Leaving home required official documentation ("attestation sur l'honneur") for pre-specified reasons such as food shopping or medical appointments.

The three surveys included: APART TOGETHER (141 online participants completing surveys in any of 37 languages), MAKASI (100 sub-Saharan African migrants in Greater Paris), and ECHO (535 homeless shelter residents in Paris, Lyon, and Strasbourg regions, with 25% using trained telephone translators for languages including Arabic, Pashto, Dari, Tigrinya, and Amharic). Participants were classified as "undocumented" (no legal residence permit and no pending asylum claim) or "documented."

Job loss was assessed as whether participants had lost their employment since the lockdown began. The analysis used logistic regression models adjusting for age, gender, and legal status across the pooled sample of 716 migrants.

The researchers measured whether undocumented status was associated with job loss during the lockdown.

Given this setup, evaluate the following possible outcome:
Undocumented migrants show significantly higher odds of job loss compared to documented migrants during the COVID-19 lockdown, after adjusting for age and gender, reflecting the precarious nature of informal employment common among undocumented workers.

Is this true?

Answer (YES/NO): YES